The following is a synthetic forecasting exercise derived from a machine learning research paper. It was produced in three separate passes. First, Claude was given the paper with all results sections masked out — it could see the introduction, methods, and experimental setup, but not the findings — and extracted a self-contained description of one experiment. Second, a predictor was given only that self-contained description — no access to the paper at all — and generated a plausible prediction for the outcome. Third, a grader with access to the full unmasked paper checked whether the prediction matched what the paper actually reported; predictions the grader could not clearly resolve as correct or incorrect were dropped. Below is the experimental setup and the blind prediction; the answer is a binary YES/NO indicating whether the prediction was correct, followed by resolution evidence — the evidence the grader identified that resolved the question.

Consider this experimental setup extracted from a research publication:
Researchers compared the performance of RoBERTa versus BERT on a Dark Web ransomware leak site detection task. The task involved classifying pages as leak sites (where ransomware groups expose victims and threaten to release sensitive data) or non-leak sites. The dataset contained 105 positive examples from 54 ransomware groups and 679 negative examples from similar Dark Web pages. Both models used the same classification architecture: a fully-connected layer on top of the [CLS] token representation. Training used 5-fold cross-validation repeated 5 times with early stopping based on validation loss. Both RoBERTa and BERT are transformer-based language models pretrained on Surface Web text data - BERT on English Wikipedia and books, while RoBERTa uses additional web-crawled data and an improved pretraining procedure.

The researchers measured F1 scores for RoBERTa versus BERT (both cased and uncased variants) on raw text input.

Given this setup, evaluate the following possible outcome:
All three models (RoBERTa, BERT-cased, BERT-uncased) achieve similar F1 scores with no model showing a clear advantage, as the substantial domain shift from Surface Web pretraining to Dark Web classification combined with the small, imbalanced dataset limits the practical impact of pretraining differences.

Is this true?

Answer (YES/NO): NO